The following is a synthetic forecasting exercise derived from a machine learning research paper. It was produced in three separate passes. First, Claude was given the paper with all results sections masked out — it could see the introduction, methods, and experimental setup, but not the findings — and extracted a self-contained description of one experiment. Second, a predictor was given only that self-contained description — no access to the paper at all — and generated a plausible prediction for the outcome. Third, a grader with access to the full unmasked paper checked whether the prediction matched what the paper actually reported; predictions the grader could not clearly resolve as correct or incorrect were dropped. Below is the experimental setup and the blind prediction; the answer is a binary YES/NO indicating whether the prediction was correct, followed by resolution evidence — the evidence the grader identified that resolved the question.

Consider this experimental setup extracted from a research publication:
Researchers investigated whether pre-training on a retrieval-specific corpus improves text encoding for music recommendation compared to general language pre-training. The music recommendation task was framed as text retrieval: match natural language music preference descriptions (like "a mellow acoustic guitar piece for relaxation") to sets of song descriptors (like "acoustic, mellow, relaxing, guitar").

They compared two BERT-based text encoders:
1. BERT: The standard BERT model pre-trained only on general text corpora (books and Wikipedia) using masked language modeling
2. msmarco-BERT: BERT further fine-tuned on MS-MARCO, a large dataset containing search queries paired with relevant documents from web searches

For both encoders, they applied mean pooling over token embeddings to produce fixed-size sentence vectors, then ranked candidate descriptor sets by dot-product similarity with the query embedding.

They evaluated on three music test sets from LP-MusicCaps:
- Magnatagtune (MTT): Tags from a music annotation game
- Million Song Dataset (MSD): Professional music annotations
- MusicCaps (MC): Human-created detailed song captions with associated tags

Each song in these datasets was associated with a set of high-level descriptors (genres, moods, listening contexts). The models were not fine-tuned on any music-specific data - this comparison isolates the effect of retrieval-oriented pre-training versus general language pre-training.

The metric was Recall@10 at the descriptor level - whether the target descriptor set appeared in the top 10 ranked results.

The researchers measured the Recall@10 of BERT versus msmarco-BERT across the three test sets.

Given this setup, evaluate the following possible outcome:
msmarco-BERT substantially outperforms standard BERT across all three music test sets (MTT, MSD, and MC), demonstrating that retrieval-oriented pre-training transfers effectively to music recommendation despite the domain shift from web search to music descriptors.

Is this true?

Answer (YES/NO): YES